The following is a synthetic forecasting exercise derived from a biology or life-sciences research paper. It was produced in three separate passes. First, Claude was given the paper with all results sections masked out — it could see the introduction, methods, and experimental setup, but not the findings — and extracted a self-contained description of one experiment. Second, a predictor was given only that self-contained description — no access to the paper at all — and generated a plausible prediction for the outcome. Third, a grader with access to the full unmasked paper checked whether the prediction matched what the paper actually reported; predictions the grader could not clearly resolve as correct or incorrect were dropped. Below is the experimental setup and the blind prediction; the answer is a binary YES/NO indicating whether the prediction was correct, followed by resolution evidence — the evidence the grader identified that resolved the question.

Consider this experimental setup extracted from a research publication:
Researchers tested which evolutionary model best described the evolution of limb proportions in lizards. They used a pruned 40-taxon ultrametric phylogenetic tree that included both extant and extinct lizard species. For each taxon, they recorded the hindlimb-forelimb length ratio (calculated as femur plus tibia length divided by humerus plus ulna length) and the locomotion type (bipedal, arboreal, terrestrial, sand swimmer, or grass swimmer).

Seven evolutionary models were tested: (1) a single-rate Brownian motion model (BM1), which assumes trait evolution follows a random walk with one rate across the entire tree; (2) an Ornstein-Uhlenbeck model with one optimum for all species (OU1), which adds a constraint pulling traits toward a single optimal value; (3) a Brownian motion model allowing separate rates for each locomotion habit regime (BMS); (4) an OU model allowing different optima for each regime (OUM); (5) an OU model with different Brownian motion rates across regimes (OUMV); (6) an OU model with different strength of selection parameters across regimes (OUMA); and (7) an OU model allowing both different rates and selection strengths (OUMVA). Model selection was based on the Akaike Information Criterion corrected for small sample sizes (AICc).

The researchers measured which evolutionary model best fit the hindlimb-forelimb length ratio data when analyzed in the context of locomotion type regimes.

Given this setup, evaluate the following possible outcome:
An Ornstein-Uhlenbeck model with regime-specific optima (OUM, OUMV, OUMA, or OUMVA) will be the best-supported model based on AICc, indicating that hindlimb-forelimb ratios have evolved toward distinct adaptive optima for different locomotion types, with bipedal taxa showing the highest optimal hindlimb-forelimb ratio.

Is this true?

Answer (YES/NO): NO